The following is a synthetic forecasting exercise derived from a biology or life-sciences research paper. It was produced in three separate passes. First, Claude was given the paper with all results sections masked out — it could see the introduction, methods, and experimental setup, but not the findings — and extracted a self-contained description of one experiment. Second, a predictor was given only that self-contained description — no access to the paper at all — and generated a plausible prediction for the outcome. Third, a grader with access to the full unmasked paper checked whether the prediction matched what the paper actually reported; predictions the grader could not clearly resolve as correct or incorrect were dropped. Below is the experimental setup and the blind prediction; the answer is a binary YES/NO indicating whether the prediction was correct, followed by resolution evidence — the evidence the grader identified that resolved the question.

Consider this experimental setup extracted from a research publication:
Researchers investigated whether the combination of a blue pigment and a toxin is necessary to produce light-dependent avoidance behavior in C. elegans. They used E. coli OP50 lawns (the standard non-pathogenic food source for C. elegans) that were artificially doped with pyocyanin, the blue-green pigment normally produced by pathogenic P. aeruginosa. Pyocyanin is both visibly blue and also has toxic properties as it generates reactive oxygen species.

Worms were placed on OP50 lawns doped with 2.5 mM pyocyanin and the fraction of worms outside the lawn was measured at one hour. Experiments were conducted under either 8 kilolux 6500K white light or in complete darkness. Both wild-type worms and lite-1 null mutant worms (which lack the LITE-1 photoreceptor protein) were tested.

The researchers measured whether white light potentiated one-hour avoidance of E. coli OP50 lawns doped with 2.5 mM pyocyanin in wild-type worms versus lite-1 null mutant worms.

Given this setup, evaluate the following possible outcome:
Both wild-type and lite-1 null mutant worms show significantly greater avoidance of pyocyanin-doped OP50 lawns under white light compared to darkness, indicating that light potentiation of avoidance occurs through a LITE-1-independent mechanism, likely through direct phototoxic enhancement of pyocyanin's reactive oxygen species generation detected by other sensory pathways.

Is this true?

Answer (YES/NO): NO